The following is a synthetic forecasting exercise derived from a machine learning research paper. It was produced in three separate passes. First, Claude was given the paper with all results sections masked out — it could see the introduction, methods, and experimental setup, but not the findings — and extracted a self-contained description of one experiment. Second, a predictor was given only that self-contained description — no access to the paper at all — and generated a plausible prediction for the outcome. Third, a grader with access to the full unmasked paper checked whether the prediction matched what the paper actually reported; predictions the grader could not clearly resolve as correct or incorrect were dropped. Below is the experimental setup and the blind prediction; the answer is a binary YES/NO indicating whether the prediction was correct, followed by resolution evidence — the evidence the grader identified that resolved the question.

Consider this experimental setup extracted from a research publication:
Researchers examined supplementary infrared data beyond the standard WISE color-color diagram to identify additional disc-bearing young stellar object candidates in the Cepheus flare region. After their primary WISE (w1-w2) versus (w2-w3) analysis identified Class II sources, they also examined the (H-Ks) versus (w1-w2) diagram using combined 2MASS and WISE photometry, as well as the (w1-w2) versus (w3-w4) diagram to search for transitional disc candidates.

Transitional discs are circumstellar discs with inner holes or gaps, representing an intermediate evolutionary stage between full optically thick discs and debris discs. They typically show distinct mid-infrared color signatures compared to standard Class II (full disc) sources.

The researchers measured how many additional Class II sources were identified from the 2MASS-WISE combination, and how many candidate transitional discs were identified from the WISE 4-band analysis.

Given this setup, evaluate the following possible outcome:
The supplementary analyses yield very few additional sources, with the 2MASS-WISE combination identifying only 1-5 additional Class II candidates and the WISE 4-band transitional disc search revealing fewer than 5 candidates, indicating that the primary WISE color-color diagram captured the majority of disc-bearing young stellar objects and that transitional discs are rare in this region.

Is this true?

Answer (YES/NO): YES